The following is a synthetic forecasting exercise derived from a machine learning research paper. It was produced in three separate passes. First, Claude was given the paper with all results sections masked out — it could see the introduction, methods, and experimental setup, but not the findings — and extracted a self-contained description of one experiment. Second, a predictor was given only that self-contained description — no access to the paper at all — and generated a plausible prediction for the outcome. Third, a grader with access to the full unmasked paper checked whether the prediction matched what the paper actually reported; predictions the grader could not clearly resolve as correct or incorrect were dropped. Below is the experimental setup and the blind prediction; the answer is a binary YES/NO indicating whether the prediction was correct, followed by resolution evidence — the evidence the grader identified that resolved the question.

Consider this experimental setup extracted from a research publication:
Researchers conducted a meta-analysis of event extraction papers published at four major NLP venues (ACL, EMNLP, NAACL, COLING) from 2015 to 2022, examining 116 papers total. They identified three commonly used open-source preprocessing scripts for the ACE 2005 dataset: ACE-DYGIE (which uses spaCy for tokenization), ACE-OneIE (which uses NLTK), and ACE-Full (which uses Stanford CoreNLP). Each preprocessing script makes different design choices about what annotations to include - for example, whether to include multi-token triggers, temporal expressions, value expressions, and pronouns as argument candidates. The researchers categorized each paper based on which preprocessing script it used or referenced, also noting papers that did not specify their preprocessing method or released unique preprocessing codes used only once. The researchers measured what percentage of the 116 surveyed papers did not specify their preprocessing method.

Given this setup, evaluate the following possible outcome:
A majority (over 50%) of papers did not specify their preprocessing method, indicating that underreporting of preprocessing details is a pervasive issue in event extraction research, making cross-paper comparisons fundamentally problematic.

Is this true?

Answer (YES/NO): YES